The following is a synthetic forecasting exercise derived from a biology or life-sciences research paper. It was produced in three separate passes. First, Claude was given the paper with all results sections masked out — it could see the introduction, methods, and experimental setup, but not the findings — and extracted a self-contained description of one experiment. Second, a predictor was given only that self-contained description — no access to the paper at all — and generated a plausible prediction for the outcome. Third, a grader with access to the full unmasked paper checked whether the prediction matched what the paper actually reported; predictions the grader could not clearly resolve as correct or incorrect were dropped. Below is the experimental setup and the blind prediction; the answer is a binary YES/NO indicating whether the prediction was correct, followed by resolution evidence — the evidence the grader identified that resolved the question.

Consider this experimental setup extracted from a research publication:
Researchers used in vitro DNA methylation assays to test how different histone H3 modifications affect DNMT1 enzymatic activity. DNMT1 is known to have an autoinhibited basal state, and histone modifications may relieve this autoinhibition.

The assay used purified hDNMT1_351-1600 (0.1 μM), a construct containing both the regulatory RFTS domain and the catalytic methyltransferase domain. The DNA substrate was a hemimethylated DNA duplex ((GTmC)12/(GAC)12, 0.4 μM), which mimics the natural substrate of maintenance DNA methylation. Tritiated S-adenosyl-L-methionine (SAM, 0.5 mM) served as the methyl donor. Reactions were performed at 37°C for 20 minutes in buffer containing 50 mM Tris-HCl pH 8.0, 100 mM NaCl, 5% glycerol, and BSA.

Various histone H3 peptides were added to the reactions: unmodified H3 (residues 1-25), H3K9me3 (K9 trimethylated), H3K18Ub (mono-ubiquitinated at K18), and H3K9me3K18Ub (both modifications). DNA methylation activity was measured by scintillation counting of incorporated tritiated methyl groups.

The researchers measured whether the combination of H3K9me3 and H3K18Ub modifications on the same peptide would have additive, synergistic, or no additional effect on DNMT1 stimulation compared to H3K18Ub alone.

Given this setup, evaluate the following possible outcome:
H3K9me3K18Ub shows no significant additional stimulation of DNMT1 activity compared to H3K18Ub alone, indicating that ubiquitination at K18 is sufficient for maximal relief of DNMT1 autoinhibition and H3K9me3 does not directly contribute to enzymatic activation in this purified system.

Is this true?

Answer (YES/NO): NO